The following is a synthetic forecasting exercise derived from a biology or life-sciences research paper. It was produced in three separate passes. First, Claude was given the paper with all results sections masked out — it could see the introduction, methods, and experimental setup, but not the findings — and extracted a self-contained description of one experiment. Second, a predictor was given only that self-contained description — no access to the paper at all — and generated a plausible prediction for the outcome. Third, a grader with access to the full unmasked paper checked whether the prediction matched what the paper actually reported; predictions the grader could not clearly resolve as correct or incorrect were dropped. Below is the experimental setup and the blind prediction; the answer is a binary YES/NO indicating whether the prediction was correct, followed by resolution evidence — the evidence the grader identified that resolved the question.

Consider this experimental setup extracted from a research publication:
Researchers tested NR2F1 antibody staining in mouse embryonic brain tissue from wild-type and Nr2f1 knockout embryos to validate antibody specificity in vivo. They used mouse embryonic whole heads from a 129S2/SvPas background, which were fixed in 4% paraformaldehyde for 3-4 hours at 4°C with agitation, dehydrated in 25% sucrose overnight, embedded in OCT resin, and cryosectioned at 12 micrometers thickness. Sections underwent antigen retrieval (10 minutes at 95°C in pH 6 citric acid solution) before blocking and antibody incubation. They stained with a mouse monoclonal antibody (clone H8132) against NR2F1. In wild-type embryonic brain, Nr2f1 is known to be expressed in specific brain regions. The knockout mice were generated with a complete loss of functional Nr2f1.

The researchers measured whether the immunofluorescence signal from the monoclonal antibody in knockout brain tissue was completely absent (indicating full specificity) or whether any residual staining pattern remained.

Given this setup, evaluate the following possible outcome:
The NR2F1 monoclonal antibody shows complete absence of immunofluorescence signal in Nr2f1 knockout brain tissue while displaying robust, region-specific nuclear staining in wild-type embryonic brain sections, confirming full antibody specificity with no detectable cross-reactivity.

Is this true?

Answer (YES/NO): NO